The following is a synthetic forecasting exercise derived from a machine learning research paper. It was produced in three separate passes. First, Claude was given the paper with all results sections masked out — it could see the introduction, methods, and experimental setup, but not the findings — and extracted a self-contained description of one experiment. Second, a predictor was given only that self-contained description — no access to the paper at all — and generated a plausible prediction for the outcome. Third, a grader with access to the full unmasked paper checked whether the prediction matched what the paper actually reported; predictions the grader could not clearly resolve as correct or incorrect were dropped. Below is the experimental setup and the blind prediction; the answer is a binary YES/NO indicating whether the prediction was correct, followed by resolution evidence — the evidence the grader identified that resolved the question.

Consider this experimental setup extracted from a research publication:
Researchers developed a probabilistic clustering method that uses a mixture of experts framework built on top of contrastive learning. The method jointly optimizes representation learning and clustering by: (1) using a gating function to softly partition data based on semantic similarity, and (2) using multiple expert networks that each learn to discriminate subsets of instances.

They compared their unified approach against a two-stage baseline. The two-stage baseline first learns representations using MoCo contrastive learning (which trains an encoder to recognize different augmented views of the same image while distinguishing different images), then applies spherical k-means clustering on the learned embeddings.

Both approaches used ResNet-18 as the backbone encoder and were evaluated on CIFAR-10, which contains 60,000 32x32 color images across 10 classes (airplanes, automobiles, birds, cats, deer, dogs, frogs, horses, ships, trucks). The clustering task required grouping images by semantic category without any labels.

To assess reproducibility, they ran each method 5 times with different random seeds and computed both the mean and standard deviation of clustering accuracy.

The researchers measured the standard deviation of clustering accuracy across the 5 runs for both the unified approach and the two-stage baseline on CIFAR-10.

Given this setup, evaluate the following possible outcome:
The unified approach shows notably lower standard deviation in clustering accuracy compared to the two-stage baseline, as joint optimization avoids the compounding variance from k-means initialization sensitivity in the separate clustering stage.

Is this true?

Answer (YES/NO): YES